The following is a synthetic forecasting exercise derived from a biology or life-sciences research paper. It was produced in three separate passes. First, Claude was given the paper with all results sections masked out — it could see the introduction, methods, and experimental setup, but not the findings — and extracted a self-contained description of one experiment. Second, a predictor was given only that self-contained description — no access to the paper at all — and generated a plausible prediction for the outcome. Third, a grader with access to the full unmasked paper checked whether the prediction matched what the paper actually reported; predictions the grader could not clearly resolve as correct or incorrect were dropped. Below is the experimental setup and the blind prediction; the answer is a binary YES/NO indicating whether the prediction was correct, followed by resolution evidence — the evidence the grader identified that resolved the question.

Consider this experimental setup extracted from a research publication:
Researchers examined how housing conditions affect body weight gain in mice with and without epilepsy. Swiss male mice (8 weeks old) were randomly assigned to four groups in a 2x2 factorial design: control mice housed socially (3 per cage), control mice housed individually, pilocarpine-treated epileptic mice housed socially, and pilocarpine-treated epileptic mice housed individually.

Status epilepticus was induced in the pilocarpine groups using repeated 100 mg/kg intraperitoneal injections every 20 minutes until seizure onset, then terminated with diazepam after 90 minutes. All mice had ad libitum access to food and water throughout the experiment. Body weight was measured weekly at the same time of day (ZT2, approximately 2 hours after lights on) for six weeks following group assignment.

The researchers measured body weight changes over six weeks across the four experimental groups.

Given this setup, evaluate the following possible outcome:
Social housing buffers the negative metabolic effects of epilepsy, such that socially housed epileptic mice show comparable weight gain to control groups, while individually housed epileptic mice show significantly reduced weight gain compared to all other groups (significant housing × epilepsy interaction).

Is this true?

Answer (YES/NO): NO